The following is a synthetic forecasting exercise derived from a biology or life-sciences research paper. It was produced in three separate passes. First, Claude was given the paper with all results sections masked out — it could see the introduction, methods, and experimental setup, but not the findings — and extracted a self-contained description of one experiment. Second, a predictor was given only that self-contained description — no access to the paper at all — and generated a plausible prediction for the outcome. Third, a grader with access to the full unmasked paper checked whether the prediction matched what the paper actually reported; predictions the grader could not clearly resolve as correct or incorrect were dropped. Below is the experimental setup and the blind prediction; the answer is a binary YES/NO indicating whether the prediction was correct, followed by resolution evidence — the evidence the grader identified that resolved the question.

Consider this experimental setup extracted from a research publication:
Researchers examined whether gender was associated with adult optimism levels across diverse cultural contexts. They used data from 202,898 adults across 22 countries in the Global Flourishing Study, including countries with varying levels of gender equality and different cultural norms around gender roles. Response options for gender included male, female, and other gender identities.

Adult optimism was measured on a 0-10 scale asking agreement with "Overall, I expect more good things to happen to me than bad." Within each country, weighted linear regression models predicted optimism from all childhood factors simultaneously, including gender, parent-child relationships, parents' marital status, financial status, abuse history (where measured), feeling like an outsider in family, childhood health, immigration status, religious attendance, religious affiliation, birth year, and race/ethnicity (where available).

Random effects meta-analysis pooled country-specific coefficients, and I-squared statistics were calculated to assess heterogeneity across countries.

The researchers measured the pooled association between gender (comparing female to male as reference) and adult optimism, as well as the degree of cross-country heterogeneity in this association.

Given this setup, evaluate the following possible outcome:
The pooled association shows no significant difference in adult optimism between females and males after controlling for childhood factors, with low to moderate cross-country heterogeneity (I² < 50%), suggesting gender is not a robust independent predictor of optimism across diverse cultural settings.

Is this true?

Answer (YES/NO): NO